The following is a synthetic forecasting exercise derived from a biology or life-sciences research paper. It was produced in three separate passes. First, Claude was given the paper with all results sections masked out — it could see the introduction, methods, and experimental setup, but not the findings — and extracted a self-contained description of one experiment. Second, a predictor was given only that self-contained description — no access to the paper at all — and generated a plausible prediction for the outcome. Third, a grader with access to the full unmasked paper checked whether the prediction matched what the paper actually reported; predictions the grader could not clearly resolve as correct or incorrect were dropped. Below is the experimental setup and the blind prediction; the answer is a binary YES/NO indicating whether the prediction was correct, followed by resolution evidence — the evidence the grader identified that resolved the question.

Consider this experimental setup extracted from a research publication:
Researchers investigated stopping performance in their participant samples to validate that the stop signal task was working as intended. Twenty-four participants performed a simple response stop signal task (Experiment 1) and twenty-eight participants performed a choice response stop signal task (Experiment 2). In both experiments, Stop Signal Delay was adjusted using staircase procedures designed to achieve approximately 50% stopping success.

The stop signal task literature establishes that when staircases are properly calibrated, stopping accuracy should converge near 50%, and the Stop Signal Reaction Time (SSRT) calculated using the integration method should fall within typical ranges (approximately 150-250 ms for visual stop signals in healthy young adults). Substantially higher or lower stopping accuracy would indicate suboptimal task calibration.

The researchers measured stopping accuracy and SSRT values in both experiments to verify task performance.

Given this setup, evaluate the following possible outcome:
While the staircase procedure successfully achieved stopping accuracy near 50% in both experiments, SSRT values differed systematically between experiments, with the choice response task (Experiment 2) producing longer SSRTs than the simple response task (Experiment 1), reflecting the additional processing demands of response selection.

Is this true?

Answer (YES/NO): NO